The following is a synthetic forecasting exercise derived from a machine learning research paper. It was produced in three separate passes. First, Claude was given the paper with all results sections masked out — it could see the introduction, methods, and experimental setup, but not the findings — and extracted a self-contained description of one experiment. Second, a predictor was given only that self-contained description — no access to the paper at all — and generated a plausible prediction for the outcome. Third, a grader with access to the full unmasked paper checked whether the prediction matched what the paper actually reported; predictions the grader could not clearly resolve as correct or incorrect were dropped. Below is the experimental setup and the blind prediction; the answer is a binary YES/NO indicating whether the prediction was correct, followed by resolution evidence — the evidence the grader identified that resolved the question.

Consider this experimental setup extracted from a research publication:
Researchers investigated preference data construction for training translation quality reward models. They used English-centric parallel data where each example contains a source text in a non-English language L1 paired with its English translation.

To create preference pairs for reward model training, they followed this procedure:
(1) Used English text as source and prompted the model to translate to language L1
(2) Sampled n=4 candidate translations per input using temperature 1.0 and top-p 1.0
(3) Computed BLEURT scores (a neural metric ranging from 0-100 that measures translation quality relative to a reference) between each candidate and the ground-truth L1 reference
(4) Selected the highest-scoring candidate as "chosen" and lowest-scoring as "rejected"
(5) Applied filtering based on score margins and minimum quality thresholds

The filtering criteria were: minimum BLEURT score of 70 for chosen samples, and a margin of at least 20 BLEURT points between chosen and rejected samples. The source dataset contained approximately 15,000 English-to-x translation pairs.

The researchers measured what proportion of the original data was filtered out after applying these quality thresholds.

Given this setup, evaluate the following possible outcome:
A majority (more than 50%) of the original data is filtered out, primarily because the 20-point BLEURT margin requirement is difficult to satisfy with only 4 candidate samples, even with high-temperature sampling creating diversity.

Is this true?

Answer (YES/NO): NO